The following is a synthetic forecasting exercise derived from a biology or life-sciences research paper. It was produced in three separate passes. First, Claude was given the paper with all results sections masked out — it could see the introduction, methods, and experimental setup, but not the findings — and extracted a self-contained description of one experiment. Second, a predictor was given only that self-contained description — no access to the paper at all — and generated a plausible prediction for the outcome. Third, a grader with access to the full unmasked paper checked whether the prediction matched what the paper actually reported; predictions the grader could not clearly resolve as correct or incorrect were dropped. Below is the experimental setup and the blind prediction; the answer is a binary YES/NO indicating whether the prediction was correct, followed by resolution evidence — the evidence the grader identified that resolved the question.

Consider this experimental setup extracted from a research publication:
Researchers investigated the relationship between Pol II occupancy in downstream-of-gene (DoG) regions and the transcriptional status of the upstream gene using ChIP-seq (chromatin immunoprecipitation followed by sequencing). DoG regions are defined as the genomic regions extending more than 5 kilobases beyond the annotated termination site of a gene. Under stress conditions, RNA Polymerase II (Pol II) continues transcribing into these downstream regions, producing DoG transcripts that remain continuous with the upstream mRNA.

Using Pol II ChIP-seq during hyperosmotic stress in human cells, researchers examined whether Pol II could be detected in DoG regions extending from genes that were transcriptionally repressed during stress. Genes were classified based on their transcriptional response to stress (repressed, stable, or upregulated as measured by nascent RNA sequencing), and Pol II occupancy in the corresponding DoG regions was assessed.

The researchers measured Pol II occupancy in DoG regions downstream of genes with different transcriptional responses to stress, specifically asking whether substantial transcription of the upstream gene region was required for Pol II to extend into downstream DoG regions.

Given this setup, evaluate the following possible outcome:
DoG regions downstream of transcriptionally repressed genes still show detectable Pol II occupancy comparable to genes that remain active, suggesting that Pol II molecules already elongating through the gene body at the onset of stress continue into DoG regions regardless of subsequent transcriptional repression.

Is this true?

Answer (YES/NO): YES